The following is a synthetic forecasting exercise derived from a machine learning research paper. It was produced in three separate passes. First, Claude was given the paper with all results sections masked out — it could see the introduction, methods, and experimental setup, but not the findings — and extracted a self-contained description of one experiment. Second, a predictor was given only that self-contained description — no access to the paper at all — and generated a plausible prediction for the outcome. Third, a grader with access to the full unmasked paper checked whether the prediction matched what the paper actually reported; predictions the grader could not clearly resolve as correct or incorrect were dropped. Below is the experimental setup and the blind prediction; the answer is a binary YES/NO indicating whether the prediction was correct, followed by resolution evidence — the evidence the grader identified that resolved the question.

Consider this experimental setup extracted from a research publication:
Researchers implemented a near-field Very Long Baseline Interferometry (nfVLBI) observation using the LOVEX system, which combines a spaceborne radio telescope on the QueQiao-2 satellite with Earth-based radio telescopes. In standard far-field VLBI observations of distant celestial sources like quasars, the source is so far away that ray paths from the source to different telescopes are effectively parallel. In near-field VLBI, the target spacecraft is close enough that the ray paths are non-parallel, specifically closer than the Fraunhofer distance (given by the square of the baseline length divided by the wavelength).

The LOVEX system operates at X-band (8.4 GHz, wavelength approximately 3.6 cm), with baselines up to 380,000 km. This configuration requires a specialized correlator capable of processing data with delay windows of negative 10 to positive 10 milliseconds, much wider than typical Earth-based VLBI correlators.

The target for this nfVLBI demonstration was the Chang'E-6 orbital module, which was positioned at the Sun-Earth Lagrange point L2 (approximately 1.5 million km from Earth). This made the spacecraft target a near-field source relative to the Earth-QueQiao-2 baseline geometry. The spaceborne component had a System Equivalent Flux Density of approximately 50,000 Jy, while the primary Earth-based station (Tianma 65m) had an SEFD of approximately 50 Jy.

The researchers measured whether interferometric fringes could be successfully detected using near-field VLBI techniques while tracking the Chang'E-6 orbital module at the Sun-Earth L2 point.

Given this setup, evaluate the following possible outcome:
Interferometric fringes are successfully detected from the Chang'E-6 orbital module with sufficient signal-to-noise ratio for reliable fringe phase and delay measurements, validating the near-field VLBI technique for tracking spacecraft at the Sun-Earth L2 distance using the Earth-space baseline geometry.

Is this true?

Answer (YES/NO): YES